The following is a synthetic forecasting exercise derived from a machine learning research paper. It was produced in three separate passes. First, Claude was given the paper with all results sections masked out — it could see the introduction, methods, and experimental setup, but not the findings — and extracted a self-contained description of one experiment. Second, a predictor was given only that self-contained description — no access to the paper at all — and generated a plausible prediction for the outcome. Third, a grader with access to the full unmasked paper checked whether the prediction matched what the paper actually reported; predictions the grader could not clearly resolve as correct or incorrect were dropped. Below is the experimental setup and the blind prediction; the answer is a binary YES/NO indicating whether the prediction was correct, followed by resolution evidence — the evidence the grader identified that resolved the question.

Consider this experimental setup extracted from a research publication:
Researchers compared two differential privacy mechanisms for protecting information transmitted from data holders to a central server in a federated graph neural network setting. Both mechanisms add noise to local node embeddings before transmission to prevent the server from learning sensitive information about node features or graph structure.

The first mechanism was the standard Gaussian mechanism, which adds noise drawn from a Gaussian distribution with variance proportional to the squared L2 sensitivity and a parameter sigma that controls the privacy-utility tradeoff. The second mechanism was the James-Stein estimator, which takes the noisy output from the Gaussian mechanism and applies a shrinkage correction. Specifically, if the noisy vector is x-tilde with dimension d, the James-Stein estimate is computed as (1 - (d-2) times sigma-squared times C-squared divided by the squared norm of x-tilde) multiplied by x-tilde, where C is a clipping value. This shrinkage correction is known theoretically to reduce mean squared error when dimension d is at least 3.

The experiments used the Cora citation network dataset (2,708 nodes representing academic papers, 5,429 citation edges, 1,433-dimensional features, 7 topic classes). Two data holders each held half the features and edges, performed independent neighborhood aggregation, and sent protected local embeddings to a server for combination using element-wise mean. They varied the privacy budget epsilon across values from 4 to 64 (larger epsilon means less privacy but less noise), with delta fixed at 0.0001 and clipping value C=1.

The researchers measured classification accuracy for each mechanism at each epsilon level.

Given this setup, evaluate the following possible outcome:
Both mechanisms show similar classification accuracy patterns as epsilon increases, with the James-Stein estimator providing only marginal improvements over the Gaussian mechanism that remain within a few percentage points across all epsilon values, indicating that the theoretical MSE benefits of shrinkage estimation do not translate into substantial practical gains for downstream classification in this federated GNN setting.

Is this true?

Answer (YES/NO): YES